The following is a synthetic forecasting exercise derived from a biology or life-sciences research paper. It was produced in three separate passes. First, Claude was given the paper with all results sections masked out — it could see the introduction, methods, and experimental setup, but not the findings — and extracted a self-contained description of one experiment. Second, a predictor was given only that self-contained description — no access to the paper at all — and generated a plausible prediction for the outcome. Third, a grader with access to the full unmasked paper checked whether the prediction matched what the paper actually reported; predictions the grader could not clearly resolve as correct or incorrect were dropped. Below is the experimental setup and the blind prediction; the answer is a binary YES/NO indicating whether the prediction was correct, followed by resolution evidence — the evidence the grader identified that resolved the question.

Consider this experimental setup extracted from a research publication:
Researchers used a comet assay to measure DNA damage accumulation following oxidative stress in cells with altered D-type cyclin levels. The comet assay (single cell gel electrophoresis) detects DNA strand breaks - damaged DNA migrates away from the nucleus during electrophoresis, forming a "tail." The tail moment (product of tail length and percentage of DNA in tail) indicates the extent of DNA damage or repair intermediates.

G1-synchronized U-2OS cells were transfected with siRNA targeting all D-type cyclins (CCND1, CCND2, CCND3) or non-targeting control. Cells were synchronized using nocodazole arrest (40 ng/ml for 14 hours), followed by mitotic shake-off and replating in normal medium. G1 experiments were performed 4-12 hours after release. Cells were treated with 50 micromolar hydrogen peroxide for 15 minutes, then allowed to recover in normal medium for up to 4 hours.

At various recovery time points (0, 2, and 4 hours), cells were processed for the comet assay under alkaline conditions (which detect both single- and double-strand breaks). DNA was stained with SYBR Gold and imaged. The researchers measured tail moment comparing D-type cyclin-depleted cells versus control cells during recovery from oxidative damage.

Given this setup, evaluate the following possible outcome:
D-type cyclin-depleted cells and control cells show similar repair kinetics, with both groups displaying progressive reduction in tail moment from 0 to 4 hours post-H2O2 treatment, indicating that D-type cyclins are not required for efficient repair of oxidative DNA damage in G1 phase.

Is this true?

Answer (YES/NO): NO